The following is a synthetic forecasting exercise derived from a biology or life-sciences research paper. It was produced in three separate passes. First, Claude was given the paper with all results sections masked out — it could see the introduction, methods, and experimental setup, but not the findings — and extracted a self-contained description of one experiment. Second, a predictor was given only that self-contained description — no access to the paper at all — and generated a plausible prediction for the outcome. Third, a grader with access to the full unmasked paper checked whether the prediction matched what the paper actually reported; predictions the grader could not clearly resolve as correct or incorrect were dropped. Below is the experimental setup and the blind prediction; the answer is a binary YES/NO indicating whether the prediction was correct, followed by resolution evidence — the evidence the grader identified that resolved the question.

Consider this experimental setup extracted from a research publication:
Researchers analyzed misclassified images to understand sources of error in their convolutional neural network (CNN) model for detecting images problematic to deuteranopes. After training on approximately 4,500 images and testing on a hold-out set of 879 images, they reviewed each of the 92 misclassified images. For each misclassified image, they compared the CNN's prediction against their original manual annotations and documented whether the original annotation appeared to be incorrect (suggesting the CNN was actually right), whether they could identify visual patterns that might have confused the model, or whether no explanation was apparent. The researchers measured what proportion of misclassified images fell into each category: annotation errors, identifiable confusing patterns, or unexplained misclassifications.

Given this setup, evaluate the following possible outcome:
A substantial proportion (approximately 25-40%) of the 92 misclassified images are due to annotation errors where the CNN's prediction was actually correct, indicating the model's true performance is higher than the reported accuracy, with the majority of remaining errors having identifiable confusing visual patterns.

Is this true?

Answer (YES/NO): NO